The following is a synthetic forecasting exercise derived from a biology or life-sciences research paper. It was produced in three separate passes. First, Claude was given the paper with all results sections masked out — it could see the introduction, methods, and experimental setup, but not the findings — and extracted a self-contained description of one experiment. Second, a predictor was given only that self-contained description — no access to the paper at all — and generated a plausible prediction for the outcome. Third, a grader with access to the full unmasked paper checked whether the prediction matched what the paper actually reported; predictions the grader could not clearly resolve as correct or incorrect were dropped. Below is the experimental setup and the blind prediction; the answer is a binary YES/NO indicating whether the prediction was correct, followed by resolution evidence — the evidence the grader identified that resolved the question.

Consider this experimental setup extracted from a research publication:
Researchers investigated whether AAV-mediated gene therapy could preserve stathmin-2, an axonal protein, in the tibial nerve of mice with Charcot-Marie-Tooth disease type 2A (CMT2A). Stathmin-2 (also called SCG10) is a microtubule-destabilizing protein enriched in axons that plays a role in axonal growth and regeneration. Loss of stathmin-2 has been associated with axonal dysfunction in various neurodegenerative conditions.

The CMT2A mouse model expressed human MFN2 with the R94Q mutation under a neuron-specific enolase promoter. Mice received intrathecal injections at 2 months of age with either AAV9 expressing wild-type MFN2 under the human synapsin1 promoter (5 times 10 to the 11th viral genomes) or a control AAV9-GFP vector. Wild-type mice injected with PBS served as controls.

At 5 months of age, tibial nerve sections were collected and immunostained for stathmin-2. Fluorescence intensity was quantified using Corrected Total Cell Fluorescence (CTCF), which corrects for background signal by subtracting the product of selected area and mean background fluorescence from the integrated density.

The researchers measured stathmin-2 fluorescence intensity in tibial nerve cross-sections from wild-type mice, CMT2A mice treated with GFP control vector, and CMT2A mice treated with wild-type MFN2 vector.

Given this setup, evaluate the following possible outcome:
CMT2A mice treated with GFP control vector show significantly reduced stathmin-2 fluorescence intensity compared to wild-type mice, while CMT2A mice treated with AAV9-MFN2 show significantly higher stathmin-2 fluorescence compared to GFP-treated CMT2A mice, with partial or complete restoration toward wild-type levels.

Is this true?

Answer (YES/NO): NO